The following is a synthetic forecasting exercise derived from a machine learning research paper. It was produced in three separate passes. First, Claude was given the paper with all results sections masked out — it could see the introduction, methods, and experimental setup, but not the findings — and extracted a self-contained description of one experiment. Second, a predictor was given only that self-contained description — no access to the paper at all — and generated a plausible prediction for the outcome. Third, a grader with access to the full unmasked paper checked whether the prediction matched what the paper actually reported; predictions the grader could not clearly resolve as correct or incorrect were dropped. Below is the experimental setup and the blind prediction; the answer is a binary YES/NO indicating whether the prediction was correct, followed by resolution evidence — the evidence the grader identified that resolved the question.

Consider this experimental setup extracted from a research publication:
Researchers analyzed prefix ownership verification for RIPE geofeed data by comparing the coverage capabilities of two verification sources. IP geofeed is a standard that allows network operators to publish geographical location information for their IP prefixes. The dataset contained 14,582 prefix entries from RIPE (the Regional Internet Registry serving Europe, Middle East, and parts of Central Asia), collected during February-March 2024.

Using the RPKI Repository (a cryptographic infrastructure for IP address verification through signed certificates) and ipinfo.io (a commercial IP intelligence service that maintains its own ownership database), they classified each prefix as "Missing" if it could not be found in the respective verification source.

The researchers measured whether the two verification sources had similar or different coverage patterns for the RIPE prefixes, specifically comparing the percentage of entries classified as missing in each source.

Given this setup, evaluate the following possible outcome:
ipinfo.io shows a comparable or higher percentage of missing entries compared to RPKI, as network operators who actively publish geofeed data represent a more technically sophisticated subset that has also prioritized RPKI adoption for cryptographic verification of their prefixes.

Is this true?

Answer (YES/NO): NO